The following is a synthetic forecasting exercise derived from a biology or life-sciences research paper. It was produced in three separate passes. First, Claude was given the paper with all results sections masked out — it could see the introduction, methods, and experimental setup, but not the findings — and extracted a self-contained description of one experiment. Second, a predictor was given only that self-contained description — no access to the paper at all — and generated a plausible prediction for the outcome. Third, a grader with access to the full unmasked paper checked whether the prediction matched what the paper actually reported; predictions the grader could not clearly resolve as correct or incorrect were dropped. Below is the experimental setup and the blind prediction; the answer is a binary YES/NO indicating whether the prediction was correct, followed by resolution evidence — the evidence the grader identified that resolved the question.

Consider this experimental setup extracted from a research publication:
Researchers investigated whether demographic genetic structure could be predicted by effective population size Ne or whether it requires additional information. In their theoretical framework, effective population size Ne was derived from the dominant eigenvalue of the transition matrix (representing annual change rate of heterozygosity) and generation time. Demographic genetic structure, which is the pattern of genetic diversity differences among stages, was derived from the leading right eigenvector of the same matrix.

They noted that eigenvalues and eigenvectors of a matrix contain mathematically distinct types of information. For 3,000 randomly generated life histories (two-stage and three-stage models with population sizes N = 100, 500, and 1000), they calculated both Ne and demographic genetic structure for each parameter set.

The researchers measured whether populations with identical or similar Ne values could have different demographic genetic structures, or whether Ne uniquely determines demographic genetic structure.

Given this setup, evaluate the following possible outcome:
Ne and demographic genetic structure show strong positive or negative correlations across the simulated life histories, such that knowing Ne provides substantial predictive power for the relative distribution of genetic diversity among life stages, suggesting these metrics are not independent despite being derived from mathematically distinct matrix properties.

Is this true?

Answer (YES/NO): NO